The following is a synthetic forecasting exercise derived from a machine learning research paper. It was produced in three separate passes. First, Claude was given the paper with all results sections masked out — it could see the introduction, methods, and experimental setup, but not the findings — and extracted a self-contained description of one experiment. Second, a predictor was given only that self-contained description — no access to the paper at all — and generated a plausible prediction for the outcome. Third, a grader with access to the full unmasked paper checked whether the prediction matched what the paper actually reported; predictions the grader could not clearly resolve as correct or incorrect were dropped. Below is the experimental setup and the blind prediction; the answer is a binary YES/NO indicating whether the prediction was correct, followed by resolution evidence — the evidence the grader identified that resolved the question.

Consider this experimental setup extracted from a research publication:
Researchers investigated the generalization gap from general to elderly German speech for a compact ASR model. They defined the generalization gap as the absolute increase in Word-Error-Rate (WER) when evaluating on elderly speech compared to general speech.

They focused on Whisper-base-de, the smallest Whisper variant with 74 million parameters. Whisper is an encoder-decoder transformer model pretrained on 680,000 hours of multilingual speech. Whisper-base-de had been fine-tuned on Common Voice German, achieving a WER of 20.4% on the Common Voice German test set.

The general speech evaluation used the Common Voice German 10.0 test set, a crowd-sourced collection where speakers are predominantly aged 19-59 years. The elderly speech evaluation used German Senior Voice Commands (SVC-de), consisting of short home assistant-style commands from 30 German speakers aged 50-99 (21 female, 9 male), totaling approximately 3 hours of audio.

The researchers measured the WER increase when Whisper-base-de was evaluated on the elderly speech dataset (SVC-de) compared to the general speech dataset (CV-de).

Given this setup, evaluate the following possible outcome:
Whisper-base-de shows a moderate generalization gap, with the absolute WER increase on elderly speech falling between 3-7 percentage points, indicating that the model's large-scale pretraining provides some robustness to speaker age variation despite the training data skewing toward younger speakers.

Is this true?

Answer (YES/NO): YES